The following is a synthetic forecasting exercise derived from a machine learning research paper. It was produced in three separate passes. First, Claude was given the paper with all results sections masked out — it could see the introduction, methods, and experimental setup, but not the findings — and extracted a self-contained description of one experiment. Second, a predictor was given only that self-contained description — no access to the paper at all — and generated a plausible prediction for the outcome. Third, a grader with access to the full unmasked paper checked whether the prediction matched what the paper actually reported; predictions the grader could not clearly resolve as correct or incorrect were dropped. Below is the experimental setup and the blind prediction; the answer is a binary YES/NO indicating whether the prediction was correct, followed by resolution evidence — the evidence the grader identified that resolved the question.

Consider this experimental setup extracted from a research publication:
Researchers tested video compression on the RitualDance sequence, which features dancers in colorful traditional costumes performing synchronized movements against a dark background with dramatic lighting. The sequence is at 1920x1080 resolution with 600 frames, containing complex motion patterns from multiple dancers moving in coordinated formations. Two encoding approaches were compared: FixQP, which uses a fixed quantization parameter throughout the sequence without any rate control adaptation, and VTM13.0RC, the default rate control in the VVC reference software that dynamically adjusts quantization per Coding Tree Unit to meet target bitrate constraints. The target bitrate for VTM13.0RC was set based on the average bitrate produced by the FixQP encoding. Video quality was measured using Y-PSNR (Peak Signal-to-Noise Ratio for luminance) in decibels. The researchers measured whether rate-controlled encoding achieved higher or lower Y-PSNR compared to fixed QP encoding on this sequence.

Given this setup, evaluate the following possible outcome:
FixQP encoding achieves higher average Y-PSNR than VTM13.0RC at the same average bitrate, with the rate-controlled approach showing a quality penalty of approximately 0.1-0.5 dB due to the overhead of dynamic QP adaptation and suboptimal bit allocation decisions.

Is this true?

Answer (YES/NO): NO